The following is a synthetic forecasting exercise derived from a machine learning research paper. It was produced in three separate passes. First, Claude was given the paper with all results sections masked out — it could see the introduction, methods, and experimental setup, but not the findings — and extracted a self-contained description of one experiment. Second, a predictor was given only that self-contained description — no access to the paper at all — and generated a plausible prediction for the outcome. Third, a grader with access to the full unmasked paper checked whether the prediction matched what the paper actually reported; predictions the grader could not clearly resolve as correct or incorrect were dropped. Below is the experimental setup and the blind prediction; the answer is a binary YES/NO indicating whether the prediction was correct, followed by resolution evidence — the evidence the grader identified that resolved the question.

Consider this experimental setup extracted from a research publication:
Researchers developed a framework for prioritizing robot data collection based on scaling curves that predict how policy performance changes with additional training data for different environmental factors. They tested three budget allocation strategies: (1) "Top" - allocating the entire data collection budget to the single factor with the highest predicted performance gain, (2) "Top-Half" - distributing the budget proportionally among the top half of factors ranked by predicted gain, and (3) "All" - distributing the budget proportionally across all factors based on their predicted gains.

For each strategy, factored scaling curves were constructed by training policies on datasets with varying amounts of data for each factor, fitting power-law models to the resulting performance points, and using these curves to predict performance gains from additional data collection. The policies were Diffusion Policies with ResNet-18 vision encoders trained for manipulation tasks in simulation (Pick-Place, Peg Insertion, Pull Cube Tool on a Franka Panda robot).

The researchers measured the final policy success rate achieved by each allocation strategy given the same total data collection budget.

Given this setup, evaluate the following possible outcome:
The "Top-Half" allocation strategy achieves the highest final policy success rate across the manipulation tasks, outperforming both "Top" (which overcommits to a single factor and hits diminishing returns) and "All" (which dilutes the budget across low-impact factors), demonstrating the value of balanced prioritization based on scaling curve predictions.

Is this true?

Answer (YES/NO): NO